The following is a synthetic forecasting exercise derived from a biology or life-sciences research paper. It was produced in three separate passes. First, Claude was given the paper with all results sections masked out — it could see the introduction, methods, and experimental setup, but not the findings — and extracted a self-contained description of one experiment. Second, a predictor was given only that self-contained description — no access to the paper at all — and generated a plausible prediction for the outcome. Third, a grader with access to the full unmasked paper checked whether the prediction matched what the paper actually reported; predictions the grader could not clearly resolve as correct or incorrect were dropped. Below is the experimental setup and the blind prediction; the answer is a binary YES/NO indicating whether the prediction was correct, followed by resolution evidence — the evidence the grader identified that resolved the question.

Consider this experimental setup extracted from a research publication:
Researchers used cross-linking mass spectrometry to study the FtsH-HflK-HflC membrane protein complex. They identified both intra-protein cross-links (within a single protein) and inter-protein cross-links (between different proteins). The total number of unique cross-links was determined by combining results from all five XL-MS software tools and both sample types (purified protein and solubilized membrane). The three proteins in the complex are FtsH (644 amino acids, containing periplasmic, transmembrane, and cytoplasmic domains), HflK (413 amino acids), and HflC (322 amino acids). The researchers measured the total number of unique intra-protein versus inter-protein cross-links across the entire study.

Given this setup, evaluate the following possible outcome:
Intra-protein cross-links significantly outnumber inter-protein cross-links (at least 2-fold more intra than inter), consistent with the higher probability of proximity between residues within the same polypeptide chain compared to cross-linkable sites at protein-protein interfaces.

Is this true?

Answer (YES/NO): YES